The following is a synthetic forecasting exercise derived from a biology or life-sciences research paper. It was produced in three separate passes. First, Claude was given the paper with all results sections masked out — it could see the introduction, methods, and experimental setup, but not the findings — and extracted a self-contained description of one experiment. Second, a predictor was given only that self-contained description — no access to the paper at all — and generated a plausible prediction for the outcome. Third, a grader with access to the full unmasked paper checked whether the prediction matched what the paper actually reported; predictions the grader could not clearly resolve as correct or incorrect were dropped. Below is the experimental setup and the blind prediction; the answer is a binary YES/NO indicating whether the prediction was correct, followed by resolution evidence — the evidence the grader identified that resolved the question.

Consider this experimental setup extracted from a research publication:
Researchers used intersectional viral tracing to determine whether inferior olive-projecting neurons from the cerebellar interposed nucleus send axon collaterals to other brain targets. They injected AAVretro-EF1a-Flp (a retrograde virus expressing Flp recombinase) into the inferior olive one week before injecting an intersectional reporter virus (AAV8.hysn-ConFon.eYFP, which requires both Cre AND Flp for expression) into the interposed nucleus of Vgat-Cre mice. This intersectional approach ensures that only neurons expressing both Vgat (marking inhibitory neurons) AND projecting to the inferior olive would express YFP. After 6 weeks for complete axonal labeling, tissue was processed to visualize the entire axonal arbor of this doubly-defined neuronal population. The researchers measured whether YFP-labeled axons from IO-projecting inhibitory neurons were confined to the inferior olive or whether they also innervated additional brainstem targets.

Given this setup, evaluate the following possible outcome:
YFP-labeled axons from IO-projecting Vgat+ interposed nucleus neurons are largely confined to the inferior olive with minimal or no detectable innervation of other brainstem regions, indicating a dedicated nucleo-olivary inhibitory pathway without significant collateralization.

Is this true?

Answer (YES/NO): NO